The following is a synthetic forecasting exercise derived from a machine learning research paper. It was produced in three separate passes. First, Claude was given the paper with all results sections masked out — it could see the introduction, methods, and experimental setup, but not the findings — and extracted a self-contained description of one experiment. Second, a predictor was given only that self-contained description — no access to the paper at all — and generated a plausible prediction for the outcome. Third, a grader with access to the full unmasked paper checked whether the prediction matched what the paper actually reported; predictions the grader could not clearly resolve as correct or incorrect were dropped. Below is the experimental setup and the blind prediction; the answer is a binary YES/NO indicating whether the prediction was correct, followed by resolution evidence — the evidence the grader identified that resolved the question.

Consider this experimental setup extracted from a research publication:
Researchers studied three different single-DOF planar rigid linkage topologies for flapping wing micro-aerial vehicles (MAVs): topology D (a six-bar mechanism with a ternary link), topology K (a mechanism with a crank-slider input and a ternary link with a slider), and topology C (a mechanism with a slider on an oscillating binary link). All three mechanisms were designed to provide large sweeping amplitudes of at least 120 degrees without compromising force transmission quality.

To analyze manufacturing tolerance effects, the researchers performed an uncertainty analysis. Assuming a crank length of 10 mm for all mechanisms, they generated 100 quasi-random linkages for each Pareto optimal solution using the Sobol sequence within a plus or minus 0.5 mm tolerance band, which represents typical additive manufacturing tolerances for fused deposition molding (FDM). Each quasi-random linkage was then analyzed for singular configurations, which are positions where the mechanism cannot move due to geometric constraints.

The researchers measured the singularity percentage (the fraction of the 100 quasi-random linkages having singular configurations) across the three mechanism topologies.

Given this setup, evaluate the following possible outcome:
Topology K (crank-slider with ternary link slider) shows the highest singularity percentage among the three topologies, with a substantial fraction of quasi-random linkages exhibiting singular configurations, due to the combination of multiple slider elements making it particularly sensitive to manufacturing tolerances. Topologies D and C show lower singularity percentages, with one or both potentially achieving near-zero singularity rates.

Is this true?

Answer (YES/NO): NO